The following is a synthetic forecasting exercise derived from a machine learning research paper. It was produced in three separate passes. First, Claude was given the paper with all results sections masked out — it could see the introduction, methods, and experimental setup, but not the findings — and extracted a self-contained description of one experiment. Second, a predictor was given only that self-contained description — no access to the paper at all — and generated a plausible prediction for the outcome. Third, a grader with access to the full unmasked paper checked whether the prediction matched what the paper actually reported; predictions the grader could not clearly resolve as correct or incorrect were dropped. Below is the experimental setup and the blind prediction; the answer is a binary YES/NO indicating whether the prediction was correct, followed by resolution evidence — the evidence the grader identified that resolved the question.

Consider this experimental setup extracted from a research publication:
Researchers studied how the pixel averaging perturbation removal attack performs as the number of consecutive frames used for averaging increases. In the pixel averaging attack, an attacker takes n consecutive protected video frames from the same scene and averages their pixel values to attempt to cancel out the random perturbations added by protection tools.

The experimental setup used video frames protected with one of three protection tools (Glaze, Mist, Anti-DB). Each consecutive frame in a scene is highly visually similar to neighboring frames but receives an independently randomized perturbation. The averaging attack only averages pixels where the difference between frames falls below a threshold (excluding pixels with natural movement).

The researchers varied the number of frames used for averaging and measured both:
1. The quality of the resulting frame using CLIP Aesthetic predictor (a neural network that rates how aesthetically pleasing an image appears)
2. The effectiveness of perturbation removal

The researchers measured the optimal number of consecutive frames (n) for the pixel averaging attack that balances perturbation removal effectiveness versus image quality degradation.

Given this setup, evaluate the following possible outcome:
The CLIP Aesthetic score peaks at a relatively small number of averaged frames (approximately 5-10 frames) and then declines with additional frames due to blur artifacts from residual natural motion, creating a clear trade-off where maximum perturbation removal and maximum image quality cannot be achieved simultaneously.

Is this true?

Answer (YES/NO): NO